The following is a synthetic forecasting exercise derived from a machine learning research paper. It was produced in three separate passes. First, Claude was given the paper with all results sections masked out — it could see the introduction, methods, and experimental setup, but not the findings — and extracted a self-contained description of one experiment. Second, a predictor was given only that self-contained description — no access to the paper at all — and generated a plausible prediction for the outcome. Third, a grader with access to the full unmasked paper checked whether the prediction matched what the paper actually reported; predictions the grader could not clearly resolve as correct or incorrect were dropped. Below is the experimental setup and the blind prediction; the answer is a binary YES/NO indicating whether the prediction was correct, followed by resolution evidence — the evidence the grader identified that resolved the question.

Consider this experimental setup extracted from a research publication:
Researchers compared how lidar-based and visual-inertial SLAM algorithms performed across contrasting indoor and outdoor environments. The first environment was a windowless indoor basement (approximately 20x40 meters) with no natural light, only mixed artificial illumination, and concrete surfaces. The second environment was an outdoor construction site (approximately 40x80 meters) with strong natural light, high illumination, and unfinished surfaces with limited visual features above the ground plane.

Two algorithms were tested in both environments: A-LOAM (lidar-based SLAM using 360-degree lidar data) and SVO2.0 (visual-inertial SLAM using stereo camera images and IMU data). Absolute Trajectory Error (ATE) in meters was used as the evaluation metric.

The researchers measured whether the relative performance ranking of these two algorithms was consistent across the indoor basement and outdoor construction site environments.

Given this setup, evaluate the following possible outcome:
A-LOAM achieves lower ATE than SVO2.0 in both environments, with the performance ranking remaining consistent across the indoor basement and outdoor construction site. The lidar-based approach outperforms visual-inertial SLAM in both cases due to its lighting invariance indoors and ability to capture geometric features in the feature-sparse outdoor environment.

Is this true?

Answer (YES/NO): NO